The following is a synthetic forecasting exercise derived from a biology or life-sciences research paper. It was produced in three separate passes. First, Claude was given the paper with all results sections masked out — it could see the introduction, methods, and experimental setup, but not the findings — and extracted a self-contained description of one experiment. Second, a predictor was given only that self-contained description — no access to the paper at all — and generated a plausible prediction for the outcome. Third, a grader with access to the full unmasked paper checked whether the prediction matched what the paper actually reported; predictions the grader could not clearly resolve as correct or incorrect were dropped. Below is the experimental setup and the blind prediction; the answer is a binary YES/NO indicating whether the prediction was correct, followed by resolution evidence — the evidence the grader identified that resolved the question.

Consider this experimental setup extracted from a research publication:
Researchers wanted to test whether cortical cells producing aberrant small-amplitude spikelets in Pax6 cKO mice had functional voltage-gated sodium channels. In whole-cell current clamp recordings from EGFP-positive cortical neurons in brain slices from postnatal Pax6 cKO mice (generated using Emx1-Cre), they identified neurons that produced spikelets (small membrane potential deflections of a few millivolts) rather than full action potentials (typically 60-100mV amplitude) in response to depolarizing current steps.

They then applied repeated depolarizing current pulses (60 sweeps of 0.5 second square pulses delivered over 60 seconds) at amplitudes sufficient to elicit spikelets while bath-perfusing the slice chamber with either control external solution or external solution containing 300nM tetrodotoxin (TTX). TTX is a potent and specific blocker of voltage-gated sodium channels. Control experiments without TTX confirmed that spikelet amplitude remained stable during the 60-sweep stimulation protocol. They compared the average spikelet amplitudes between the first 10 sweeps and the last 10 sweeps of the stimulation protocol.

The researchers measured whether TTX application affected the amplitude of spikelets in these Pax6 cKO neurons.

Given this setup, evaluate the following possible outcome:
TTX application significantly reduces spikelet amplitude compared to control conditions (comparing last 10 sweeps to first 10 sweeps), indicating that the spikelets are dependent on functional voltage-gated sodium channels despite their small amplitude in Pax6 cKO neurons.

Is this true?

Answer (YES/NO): YES